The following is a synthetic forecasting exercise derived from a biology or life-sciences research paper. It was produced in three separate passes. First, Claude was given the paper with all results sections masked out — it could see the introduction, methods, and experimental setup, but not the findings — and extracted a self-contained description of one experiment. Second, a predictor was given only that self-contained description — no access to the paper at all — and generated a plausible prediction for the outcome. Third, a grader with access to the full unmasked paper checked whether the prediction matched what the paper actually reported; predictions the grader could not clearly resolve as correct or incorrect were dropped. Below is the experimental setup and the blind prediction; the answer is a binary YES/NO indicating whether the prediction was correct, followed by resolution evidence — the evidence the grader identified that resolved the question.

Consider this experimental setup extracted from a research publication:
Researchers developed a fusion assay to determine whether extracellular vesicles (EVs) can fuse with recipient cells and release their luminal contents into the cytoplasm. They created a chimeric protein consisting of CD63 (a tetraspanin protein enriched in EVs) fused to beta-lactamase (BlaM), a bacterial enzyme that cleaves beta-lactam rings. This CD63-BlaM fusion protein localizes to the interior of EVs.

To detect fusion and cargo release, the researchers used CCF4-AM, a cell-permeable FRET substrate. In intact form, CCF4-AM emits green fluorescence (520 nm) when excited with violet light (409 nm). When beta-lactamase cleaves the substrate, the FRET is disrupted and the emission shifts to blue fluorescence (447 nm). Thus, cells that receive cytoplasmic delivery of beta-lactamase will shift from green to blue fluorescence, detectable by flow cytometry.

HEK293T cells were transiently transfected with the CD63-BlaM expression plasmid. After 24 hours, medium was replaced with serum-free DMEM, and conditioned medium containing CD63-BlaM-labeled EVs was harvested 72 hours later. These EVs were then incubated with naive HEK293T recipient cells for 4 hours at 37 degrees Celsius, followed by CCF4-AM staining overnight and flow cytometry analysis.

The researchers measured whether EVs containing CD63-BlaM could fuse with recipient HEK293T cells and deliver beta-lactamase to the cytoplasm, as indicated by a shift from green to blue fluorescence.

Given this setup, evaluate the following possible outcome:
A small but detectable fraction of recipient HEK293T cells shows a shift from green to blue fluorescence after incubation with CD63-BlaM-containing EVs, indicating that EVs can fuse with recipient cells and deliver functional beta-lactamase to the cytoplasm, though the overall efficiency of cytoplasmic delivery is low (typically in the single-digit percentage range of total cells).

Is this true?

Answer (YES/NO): NO